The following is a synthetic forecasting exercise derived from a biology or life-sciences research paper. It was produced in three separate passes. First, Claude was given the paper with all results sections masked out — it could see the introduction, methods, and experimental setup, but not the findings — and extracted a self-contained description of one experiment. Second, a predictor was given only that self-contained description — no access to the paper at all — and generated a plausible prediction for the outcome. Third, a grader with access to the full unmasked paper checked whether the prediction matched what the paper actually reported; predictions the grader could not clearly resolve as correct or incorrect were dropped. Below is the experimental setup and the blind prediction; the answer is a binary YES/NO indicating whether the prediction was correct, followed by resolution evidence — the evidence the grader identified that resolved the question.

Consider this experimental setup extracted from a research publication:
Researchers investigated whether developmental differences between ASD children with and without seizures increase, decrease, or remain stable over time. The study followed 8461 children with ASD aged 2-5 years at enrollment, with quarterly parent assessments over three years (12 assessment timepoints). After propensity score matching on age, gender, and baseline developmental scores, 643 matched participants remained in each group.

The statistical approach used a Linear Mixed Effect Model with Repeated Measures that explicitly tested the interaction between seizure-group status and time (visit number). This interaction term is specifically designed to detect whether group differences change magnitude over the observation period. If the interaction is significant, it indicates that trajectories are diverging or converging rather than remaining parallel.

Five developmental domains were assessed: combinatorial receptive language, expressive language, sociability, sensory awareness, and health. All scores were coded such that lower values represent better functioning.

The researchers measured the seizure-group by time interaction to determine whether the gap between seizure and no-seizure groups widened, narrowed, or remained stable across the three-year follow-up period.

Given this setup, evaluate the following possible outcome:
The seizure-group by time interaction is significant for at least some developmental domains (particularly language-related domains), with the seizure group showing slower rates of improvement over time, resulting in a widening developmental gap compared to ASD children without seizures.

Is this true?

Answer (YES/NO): NO